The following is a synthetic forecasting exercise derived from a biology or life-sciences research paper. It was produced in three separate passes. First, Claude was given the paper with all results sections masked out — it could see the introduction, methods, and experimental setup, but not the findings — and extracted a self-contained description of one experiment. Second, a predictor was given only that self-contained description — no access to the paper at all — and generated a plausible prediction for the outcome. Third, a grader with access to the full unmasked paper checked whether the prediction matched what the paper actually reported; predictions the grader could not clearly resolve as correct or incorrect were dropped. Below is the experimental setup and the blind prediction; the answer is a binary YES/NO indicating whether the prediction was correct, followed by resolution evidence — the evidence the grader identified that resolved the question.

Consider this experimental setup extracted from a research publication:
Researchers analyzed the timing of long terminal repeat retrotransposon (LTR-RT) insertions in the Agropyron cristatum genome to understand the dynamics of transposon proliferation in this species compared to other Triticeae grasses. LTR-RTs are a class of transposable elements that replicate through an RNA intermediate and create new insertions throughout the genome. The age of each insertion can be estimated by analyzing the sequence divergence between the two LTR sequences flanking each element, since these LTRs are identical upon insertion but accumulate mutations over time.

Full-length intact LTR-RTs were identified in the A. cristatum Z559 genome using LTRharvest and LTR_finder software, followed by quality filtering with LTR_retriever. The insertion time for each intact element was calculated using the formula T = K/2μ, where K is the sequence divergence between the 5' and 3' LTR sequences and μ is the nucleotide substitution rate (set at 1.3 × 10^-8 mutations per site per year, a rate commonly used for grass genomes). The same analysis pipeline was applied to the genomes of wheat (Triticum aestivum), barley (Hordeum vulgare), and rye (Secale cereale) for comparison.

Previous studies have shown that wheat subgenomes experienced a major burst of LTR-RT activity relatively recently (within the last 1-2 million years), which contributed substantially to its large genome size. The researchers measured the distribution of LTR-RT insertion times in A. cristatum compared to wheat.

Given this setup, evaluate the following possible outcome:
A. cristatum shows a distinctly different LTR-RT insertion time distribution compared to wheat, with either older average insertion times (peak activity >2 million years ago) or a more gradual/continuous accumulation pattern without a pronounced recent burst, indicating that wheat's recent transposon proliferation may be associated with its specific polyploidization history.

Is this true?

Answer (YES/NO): YES